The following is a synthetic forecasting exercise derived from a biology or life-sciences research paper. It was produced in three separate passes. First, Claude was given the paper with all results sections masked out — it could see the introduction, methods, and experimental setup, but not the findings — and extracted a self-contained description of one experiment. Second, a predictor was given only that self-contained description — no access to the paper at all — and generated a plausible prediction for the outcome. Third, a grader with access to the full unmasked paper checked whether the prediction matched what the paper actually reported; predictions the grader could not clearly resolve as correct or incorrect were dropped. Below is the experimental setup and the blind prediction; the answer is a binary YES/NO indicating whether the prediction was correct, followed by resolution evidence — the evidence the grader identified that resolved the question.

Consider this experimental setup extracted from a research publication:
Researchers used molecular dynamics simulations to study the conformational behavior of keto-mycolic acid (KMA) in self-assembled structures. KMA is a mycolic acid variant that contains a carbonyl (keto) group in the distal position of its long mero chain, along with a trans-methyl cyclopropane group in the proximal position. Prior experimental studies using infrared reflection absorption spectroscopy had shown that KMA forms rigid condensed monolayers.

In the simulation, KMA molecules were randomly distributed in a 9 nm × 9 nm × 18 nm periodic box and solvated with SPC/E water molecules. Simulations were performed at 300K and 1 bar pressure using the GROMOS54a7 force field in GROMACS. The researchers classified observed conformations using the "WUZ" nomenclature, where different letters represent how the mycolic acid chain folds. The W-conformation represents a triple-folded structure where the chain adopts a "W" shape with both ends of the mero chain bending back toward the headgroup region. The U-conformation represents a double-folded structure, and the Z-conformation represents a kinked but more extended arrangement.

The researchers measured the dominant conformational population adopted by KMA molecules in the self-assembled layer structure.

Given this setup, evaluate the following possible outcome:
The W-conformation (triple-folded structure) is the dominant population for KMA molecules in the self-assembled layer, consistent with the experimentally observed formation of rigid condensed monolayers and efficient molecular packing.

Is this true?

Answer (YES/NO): NO